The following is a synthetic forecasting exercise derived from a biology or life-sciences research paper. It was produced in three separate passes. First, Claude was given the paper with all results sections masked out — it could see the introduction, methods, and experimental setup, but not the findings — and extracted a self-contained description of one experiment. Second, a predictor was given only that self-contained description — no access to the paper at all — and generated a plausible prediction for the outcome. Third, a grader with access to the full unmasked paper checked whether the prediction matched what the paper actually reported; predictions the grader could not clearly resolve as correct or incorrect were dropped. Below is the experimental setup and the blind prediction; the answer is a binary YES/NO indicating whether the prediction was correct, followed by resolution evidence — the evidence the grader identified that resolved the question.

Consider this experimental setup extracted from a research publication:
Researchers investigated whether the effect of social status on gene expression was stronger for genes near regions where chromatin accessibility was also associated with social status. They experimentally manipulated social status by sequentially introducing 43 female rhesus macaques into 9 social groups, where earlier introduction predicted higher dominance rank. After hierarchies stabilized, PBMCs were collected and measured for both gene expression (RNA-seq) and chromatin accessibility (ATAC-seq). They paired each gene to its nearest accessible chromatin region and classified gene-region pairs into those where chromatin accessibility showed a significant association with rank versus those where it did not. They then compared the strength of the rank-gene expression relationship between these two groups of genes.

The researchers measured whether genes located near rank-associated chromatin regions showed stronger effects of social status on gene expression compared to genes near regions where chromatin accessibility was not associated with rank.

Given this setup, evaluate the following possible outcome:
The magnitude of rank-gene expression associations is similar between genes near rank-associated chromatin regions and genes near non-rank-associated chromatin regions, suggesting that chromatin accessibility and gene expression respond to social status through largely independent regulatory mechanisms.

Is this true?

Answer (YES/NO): NO